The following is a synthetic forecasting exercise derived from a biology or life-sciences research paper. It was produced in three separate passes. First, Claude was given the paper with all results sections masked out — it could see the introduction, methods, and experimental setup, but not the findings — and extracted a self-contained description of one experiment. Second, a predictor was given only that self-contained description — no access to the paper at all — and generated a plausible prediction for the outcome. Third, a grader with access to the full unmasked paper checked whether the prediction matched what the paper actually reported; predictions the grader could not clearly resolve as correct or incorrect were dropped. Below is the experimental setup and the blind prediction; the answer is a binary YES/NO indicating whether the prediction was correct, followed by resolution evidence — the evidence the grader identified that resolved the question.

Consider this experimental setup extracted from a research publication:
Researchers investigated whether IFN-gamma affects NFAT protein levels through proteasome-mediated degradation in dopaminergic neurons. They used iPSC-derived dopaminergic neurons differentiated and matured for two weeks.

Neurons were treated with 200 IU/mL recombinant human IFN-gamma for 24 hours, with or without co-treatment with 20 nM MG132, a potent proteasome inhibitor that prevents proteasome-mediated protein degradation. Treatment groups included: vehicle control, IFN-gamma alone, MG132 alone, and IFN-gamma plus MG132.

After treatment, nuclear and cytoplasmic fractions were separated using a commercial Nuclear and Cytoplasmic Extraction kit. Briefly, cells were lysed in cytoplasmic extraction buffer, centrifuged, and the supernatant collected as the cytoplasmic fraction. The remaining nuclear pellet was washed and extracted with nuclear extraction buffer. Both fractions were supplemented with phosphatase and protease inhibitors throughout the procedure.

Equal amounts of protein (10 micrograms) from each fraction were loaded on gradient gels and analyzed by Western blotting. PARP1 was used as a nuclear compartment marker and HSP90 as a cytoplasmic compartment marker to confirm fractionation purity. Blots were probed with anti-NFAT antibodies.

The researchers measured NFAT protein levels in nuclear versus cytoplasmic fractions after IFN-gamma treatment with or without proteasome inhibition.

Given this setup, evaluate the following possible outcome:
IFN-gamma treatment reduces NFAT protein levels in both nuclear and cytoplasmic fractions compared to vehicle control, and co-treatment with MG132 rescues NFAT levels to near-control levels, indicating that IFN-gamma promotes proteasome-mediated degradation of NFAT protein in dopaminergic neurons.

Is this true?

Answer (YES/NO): YES